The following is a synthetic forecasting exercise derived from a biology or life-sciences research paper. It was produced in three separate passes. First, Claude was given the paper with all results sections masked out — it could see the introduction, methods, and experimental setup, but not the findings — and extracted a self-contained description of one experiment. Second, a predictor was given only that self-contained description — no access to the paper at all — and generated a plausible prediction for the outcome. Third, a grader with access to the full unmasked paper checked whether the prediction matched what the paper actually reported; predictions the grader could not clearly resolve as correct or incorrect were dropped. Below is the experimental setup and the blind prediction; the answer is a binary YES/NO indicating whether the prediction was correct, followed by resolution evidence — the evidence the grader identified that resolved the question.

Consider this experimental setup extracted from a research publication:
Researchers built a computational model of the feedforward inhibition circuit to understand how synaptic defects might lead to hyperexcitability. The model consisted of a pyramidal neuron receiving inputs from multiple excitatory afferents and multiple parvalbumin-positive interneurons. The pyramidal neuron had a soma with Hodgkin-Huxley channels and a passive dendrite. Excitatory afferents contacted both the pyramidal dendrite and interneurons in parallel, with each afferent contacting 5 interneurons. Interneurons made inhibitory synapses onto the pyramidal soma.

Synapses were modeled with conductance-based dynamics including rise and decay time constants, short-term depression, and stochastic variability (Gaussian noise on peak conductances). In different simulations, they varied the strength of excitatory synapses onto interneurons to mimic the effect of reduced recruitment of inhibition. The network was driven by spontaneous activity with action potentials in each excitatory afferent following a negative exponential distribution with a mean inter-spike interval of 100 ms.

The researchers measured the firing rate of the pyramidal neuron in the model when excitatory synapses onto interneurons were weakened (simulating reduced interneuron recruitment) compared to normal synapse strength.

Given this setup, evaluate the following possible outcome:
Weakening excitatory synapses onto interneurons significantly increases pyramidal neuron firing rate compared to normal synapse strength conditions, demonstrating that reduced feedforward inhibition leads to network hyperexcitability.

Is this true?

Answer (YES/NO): YES